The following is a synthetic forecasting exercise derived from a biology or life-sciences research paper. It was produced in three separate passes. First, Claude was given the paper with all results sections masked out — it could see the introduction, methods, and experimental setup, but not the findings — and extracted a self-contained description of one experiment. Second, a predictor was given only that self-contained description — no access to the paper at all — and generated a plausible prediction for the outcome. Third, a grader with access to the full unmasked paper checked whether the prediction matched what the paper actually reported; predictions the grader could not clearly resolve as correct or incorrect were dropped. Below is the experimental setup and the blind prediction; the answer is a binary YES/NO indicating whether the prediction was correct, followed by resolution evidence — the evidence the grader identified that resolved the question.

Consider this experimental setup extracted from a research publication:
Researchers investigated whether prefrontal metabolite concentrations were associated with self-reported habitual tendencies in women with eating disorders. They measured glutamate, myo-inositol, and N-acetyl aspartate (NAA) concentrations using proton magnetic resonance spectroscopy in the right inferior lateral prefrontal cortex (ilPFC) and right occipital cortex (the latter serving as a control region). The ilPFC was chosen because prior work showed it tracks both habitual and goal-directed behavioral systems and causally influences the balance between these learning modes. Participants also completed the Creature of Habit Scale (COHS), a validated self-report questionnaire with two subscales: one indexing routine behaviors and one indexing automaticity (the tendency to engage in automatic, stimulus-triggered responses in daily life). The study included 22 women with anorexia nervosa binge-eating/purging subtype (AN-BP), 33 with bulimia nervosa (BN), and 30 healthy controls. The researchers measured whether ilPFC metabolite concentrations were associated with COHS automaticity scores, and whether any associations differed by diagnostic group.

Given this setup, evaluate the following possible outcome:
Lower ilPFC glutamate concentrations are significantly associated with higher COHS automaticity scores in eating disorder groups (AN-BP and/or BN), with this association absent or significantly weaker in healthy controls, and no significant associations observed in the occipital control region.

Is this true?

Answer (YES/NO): YES